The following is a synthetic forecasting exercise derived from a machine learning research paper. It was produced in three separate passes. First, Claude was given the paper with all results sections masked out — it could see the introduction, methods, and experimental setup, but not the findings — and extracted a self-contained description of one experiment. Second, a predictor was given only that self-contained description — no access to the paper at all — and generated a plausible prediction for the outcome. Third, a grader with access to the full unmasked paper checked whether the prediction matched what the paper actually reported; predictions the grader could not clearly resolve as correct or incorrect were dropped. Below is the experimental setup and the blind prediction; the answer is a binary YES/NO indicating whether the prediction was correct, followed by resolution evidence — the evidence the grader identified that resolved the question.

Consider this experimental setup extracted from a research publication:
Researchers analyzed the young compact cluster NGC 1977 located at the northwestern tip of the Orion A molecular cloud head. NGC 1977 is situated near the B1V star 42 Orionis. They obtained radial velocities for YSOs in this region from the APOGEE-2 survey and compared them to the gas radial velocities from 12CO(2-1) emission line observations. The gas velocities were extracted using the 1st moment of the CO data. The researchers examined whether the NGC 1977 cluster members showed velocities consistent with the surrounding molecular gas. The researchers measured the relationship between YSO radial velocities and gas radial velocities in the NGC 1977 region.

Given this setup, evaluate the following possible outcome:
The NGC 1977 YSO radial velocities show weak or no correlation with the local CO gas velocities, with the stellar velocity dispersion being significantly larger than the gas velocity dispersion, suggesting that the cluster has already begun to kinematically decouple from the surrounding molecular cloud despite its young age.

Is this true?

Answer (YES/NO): NO